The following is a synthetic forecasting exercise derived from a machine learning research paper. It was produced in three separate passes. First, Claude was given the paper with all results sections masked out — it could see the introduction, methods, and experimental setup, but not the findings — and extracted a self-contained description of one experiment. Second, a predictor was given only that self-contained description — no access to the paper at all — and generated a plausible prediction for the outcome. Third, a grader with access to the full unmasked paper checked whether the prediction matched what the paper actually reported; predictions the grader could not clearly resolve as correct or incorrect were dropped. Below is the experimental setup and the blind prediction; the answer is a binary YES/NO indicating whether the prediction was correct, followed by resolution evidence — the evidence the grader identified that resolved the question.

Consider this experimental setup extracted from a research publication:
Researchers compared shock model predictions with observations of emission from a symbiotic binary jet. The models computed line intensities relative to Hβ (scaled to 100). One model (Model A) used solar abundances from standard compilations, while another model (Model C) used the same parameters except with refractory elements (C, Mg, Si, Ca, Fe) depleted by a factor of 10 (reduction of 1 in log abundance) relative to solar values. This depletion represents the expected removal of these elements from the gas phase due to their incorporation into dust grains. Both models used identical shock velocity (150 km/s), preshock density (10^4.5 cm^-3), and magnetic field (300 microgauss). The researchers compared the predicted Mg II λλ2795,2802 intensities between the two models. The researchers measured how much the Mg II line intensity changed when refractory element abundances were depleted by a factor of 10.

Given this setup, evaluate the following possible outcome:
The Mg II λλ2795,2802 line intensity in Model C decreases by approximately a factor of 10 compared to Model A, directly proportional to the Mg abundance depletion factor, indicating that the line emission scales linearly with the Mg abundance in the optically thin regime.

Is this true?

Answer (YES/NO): NO